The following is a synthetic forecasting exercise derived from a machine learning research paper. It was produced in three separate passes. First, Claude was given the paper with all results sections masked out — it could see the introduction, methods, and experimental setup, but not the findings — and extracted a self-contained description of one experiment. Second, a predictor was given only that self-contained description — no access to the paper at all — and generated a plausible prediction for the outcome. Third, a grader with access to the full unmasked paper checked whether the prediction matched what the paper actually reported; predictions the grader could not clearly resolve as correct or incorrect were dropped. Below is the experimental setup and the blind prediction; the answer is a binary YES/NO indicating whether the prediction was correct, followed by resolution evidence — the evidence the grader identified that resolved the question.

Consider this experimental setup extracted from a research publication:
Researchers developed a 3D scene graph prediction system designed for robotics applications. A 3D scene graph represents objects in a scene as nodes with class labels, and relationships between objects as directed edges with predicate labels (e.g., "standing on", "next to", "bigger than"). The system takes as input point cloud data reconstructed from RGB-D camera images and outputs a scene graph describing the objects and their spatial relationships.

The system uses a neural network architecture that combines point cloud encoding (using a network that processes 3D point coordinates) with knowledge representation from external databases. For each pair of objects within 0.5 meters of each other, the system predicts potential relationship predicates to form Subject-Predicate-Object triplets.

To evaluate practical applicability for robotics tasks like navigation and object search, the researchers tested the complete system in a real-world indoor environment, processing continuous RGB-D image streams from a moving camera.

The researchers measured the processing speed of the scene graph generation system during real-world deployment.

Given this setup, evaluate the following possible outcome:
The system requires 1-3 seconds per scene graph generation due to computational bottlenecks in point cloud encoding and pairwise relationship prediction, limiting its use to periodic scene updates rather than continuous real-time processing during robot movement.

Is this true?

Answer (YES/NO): NO